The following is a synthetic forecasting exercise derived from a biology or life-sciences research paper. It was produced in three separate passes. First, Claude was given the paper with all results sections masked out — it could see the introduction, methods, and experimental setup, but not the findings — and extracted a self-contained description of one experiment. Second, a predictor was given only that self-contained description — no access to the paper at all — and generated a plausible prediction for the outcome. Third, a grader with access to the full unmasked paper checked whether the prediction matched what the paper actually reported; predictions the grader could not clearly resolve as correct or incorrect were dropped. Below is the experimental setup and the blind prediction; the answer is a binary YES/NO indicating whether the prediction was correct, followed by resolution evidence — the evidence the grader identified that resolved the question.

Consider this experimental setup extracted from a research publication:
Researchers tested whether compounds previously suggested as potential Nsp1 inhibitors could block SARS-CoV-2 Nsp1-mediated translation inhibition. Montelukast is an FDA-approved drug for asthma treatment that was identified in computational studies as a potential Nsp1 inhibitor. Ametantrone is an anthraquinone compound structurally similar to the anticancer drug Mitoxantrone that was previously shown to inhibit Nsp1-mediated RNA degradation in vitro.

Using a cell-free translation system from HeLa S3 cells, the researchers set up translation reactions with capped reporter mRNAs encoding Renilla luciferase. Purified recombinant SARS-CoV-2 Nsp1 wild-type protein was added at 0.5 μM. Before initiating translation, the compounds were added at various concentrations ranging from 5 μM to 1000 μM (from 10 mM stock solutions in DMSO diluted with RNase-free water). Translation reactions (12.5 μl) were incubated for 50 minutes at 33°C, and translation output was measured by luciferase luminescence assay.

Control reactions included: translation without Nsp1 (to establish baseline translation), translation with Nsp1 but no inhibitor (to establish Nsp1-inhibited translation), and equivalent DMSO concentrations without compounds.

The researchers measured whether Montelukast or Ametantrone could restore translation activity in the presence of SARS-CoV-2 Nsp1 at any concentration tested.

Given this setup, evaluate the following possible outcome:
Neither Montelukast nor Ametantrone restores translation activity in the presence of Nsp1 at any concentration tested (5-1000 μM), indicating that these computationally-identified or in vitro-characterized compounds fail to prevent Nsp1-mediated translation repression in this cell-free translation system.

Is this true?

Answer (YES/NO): YES